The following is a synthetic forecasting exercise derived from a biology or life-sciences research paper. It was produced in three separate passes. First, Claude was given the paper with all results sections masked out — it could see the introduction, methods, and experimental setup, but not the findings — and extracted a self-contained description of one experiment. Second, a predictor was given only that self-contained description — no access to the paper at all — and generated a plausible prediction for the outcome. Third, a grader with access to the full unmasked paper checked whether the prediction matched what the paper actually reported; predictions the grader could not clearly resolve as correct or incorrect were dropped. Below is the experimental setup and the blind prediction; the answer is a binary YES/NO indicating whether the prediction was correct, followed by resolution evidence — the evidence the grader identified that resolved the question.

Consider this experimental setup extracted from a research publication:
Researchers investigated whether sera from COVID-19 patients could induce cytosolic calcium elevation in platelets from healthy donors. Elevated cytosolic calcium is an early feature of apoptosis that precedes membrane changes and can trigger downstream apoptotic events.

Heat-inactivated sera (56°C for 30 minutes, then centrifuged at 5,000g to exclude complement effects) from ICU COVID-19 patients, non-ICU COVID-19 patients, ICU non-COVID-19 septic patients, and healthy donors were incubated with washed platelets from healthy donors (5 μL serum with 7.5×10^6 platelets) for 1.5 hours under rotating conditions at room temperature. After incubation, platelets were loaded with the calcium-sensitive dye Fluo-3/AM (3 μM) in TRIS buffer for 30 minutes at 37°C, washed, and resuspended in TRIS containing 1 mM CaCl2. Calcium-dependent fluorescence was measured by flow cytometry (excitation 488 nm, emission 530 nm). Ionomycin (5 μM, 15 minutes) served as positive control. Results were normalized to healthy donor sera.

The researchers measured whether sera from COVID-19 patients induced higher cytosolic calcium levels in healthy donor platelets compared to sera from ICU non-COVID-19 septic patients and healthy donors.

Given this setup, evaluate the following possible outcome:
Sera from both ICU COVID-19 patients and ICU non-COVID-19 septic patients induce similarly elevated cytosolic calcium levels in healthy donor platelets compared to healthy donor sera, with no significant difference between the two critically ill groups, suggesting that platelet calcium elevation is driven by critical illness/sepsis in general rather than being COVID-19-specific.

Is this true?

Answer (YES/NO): NO